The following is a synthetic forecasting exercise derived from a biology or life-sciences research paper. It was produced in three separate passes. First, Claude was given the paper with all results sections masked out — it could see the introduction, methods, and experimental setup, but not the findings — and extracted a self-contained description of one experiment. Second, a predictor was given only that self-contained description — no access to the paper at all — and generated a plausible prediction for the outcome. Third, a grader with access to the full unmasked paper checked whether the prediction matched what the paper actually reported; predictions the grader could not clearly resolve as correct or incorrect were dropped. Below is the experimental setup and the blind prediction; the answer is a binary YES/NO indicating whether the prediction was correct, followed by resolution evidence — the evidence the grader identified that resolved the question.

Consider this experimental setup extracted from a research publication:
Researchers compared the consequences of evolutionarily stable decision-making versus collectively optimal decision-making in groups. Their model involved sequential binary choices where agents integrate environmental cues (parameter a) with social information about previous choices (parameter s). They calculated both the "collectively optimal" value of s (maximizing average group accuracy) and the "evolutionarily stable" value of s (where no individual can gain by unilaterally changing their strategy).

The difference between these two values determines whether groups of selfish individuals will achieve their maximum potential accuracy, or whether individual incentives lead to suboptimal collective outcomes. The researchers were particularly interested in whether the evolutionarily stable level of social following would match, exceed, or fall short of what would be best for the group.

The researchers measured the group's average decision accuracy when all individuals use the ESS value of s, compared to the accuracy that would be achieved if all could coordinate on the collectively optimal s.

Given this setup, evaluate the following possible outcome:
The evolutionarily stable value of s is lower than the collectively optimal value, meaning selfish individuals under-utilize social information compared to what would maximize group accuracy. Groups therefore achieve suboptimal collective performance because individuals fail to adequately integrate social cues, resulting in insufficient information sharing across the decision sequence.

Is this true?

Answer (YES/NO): NO